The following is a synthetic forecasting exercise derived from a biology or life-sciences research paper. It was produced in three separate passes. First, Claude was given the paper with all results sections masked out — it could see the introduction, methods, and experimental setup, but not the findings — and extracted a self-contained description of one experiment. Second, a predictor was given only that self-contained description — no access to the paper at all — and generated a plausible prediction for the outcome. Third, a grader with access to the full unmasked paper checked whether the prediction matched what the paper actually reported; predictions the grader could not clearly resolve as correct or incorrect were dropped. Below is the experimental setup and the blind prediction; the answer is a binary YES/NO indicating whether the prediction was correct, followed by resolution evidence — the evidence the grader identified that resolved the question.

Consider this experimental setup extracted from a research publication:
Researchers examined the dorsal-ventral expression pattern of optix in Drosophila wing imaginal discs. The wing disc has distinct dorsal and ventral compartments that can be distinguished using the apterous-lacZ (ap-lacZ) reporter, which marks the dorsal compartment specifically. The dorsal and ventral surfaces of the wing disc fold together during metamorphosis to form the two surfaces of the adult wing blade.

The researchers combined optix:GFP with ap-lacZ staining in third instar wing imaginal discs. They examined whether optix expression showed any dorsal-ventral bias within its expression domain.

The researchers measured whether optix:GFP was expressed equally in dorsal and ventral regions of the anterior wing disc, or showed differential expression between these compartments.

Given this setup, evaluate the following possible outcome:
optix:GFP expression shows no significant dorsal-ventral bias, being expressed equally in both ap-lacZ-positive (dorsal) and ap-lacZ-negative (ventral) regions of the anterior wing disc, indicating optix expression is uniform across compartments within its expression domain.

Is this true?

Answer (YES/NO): YES